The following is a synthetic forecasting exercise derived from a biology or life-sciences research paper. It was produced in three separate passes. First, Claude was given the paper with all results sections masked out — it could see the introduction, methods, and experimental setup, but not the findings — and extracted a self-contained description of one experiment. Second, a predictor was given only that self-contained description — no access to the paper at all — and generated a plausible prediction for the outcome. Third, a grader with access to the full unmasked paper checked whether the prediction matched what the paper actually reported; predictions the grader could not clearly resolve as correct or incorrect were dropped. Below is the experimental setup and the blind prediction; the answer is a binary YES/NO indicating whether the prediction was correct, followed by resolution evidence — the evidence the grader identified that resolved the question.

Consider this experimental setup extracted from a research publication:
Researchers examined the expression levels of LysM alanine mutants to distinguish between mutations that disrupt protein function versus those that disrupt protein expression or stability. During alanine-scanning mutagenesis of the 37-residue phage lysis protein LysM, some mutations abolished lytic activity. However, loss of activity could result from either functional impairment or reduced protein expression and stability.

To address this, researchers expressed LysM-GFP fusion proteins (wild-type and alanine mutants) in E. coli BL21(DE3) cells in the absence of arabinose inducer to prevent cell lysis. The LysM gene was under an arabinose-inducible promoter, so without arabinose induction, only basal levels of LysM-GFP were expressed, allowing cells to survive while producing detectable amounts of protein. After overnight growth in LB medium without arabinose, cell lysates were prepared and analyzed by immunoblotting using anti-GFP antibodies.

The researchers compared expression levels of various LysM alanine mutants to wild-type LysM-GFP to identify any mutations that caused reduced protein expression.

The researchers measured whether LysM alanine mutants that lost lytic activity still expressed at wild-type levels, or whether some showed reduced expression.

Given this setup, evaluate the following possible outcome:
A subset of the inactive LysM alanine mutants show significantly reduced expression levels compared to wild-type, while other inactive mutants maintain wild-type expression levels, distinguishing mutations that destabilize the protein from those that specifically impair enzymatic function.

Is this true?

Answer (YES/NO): NO